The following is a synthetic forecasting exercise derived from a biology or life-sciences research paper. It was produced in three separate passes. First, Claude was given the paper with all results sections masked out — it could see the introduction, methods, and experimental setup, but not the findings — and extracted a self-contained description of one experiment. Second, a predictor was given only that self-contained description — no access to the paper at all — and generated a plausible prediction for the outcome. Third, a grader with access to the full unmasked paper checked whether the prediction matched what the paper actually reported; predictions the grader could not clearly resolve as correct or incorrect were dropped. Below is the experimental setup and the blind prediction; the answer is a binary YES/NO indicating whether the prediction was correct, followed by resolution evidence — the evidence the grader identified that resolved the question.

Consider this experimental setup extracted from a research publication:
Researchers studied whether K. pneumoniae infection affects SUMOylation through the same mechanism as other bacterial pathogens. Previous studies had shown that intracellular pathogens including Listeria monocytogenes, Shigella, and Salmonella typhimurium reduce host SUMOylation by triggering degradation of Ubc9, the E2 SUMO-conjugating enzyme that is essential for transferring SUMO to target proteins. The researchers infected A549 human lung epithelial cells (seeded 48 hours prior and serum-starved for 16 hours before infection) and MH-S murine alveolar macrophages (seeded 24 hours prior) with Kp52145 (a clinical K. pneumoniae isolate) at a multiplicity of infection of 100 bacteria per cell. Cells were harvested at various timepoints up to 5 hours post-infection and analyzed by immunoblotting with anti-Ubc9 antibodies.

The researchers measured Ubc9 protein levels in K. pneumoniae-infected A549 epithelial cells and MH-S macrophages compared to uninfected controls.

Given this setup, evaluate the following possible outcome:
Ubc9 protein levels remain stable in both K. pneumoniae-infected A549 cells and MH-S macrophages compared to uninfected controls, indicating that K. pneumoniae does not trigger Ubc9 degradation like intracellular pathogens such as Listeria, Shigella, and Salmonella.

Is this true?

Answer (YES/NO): YES